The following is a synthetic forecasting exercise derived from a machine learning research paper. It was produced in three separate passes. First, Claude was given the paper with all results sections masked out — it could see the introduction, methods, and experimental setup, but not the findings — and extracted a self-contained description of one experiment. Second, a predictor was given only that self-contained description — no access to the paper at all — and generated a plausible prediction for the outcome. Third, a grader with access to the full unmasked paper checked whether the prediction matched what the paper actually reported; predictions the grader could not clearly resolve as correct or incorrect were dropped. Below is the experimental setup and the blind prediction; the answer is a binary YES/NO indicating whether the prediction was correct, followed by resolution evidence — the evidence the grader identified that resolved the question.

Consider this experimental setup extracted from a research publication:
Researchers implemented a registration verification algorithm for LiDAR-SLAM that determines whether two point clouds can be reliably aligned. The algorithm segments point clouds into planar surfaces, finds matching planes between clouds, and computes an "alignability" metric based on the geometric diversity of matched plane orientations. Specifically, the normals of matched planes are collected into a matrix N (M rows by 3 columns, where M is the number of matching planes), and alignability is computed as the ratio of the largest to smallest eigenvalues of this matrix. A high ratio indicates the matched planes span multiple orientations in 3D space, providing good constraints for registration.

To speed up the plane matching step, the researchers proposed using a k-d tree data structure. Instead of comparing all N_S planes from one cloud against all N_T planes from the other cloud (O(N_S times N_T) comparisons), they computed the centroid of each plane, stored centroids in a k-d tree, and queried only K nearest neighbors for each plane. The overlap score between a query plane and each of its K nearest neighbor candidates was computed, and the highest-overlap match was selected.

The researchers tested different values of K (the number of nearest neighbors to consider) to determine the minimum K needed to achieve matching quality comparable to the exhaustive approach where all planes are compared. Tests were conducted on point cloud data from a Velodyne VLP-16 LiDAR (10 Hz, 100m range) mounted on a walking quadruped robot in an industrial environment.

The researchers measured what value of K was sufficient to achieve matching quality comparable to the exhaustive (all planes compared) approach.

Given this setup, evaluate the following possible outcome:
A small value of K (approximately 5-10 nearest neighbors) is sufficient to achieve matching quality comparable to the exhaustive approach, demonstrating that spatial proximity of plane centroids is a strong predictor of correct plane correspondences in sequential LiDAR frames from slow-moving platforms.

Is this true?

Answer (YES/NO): NO